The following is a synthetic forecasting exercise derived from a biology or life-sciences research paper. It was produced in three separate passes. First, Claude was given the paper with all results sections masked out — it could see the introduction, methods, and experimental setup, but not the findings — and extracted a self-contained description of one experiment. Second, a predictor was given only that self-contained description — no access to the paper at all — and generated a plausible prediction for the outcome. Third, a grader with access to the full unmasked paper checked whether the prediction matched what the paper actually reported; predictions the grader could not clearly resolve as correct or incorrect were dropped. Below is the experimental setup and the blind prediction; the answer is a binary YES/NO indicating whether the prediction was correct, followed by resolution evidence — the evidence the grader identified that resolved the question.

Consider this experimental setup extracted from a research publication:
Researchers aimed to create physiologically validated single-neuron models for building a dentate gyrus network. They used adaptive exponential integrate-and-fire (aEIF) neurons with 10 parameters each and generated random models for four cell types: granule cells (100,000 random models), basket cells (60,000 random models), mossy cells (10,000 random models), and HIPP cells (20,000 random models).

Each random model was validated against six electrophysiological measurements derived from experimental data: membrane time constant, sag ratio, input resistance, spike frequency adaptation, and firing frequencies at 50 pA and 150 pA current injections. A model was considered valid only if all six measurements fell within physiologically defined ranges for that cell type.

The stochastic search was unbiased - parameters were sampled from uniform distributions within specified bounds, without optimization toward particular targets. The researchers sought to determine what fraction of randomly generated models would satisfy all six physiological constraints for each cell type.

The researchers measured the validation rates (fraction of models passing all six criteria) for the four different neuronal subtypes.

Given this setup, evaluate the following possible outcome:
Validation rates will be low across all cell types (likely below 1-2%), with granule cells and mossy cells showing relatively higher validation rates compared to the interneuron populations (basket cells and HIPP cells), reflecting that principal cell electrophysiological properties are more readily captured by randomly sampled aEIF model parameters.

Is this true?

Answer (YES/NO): NO